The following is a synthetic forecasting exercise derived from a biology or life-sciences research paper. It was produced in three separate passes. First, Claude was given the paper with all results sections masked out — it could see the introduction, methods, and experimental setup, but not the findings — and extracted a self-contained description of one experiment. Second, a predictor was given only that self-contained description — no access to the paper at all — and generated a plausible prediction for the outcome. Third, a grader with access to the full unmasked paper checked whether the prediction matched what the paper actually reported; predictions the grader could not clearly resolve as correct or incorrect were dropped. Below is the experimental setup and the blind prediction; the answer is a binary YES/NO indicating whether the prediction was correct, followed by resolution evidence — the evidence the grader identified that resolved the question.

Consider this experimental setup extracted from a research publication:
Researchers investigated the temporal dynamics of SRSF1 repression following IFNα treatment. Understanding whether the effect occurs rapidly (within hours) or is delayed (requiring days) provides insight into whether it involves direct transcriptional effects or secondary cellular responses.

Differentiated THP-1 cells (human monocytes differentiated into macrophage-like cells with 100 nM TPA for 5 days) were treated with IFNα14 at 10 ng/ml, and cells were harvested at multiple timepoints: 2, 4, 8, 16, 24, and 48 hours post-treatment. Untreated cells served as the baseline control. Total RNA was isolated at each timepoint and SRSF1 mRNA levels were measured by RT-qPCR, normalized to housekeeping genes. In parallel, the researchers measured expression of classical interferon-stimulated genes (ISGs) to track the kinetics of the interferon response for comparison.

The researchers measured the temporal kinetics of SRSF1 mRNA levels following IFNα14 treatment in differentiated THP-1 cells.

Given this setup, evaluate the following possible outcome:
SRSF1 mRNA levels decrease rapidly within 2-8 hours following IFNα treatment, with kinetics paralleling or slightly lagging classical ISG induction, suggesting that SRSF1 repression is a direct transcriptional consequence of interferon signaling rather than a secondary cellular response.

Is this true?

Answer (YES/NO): NO